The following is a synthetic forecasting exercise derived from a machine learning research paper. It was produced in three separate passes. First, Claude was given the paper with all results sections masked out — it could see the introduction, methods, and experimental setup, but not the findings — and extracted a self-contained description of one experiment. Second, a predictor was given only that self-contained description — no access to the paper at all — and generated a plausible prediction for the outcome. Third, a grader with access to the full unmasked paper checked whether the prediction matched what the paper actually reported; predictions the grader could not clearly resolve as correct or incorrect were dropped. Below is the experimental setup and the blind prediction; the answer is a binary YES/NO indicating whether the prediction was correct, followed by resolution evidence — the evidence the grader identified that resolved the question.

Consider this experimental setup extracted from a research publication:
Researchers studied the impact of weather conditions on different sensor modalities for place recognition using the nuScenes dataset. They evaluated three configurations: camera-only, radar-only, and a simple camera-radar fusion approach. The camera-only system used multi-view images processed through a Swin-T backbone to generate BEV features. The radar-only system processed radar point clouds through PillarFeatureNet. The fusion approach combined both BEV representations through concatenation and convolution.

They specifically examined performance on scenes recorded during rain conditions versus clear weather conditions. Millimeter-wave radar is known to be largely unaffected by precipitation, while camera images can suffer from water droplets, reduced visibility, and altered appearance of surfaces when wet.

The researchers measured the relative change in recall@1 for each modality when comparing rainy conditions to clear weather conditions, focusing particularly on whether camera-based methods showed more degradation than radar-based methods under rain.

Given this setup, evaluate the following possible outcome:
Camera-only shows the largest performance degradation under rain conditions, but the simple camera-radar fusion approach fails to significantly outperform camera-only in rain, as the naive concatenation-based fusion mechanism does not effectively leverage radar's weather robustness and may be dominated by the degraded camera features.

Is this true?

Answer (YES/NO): NO